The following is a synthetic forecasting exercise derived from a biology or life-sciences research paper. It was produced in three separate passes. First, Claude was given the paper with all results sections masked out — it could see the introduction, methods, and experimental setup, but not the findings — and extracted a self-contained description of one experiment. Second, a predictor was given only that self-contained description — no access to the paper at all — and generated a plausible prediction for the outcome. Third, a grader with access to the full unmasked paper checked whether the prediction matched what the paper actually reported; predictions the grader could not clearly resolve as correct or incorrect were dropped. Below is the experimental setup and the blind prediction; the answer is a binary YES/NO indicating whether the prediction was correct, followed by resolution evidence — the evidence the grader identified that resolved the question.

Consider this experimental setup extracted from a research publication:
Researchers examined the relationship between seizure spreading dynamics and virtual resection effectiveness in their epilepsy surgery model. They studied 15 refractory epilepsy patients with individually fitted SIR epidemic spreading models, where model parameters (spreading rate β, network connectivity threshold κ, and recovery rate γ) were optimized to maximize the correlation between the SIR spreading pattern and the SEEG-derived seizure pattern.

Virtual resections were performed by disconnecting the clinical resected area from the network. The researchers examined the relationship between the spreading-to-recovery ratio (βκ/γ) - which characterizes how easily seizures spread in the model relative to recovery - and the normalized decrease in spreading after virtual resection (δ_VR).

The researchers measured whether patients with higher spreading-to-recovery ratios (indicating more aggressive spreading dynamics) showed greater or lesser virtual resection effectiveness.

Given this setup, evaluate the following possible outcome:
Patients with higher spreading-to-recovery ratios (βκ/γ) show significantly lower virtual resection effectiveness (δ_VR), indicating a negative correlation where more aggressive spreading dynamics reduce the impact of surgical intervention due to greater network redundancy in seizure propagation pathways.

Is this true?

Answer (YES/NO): NO